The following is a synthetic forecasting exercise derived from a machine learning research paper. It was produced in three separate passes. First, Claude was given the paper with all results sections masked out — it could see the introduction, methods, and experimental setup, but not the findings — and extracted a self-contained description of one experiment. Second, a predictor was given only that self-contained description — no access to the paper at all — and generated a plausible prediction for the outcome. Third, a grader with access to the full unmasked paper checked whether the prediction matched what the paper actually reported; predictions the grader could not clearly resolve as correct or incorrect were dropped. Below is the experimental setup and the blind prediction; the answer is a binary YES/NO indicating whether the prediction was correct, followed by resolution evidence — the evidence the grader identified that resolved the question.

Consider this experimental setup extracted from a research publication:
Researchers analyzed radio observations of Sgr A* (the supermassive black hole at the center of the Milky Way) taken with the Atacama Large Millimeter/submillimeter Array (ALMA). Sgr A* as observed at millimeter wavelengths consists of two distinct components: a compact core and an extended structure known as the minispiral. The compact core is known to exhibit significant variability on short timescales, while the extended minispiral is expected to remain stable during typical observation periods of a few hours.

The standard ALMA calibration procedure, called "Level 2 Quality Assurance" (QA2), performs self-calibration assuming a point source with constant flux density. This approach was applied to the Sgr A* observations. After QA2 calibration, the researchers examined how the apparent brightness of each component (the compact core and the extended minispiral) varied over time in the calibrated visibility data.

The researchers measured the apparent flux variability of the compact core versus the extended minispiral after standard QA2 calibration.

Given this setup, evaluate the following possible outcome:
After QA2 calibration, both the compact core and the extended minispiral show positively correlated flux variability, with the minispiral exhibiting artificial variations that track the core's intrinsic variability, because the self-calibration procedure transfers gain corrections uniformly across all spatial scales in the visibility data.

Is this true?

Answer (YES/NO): NO